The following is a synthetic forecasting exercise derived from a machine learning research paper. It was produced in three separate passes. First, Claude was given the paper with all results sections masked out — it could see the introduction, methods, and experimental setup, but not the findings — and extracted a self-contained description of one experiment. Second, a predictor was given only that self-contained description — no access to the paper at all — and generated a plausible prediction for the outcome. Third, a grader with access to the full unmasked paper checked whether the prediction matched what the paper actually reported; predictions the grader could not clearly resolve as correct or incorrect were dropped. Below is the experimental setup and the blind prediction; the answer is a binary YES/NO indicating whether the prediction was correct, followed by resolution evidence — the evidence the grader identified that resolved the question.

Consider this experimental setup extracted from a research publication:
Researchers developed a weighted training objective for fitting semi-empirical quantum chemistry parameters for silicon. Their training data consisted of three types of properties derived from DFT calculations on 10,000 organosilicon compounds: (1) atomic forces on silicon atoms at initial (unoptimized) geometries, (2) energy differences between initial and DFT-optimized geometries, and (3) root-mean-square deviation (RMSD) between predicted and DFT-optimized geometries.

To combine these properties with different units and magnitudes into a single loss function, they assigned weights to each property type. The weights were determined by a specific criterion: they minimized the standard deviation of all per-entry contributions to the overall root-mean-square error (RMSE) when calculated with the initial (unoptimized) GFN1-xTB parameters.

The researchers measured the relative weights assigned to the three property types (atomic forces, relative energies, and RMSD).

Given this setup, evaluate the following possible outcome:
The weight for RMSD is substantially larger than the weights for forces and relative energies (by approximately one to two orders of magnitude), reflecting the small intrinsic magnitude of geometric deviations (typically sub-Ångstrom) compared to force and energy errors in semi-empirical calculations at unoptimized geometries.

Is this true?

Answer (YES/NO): NO